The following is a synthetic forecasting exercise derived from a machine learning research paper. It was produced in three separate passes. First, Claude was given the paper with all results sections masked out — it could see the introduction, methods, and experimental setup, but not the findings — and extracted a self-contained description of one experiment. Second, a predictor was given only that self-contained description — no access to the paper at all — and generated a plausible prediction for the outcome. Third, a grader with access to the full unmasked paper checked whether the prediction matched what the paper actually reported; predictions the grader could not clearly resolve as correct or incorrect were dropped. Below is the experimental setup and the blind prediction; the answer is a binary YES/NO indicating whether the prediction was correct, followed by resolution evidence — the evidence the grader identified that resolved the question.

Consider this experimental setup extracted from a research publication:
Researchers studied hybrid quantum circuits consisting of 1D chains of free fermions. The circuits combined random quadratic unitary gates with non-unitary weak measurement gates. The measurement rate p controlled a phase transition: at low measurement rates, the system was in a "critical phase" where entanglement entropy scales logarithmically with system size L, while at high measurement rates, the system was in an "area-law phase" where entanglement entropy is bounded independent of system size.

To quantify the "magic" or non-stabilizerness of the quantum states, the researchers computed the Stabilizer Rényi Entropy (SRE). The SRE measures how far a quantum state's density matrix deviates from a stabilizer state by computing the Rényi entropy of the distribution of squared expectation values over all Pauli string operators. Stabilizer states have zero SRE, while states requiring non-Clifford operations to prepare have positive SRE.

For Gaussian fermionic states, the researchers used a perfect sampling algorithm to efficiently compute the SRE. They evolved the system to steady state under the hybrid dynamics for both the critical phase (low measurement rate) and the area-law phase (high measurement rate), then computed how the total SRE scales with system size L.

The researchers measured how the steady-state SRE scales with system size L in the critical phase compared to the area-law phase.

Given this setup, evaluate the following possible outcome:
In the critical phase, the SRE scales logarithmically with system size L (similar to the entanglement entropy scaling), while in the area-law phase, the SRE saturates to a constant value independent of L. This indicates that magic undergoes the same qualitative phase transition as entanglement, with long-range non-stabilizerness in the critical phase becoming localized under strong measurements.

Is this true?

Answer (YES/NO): NO